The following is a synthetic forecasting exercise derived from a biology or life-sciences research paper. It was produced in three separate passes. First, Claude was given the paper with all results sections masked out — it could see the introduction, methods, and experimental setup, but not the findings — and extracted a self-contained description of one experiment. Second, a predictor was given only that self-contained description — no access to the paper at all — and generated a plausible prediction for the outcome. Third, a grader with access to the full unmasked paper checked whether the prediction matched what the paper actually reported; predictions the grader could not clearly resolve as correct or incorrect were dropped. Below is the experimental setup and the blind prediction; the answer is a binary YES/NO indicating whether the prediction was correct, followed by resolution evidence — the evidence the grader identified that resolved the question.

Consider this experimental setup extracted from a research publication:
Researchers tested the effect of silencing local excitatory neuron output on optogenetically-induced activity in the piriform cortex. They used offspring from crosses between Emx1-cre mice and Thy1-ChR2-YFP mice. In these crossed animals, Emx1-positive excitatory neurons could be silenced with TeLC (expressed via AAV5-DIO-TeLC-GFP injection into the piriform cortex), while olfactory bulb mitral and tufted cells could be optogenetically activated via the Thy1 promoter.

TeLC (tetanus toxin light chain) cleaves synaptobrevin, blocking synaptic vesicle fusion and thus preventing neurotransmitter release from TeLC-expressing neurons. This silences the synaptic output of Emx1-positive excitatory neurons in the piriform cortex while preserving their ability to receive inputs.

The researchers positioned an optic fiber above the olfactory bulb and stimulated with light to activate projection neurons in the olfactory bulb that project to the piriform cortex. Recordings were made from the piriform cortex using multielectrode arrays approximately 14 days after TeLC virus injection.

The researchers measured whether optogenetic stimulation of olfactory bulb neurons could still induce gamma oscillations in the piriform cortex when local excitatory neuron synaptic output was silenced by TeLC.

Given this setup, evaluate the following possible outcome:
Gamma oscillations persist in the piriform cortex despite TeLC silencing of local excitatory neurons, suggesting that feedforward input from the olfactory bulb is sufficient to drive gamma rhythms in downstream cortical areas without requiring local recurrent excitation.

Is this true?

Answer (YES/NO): NO